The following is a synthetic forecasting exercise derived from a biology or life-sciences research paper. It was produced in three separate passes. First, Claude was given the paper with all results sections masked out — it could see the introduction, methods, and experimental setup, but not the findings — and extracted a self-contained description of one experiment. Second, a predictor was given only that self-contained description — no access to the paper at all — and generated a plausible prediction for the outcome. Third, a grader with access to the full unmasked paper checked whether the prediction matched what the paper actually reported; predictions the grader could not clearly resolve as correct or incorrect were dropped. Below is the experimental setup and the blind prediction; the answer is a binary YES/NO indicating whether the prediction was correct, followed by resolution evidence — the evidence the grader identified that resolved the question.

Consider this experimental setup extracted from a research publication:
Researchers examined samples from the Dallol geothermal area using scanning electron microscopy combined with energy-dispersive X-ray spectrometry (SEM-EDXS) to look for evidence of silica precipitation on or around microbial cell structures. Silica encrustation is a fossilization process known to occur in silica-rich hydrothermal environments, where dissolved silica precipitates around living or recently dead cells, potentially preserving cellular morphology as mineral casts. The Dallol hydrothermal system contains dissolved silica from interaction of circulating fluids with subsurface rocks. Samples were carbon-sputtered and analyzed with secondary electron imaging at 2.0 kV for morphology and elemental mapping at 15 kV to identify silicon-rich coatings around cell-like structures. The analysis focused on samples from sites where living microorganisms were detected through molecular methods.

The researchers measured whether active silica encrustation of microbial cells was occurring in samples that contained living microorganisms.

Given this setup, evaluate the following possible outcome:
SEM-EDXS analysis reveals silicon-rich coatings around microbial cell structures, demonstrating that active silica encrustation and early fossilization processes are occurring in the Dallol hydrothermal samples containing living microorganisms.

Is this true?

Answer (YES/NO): YES